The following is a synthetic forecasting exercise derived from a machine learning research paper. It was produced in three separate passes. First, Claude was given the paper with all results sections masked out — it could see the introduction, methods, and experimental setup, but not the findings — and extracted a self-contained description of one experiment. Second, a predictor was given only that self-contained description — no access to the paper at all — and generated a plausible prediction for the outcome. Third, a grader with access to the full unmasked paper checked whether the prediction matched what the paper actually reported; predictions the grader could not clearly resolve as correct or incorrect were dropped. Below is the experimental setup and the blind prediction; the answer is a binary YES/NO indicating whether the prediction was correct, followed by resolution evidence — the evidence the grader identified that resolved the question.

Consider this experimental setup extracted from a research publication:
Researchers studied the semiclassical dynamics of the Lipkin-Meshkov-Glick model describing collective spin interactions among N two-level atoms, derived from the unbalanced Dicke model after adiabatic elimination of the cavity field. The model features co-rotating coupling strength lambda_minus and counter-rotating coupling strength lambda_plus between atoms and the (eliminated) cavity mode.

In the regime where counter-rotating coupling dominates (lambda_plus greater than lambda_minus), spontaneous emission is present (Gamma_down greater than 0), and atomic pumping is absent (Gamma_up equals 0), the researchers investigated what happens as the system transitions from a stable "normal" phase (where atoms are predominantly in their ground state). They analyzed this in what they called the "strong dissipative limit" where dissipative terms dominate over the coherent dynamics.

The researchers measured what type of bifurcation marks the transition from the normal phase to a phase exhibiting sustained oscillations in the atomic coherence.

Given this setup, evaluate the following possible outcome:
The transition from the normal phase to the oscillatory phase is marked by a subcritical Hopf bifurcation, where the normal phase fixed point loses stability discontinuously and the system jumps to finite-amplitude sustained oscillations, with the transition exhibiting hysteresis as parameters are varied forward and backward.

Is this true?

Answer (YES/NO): NO